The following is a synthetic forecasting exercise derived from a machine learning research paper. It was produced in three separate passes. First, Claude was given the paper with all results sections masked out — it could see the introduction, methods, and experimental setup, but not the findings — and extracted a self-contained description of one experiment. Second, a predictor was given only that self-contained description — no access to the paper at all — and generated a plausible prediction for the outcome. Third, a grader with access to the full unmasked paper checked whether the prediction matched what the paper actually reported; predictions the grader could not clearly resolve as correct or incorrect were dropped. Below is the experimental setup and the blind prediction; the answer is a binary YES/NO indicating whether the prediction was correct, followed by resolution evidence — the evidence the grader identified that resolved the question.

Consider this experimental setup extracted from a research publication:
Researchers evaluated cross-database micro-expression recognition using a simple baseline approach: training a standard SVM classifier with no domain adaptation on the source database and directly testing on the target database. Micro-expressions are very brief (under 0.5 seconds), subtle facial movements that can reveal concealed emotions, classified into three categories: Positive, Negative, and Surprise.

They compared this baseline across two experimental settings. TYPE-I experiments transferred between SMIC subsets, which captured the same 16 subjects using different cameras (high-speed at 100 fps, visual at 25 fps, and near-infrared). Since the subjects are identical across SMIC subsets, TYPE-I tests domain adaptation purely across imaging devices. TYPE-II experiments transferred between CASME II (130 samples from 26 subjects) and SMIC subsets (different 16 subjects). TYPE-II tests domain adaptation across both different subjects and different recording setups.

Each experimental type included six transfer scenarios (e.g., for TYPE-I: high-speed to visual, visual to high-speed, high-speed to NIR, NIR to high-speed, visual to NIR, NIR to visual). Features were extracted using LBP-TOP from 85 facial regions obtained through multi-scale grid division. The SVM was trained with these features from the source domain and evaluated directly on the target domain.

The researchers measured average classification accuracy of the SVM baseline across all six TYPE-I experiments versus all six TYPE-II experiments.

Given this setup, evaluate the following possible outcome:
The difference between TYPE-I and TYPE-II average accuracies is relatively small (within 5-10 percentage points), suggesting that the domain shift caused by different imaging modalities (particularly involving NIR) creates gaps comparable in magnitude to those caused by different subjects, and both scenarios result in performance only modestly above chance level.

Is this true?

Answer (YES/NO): NO